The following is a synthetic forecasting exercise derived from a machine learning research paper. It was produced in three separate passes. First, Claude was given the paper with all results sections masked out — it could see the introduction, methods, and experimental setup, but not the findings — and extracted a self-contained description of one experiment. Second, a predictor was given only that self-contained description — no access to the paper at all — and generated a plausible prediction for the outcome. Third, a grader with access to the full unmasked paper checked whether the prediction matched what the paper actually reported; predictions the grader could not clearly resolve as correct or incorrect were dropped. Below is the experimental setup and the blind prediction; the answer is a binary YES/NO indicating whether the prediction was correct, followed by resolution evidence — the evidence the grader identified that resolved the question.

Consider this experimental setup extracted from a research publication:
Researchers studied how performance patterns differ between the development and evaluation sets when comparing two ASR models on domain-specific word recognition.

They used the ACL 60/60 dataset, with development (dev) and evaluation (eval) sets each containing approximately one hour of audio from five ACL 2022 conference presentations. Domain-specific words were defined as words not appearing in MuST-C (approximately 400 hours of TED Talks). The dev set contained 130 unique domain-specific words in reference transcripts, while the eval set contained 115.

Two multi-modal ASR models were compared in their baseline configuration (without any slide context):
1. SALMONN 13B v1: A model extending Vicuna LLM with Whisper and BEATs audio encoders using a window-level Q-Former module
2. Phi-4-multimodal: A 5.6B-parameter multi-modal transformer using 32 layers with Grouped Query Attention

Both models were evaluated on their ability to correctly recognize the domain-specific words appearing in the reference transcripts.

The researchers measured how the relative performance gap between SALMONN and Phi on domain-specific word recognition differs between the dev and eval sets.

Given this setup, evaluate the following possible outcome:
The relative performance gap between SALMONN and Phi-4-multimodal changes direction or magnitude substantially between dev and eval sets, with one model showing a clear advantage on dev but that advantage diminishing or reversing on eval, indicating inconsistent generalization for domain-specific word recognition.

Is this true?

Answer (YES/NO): NO